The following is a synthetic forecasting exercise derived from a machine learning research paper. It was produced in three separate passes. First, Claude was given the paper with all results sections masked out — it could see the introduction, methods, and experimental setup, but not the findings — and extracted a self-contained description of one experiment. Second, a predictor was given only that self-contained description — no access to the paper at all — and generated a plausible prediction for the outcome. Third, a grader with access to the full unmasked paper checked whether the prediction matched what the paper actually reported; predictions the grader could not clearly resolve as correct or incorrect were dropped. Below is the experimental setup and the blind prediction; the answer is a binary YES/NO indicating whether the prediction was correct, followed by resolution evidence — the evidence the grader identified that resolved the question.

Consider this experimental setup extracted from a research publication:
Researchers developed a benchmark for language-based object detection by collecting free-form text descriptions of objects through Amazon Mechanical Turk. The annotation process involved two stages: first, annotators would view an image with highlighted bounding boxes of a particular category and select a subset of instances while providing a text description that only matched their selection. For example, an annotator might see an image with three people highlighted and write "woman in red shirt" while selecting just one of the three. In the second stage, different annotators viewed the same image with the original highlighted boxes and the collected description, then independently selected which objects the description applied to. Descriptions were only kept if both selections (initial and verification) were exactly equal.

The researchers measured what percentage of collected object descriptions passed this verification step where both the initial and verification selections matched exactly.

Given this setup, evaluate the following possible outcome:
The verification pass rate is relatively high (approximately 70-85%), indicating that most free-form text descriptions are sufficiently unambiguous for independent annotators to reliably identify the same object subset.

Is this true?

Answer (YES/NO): YES